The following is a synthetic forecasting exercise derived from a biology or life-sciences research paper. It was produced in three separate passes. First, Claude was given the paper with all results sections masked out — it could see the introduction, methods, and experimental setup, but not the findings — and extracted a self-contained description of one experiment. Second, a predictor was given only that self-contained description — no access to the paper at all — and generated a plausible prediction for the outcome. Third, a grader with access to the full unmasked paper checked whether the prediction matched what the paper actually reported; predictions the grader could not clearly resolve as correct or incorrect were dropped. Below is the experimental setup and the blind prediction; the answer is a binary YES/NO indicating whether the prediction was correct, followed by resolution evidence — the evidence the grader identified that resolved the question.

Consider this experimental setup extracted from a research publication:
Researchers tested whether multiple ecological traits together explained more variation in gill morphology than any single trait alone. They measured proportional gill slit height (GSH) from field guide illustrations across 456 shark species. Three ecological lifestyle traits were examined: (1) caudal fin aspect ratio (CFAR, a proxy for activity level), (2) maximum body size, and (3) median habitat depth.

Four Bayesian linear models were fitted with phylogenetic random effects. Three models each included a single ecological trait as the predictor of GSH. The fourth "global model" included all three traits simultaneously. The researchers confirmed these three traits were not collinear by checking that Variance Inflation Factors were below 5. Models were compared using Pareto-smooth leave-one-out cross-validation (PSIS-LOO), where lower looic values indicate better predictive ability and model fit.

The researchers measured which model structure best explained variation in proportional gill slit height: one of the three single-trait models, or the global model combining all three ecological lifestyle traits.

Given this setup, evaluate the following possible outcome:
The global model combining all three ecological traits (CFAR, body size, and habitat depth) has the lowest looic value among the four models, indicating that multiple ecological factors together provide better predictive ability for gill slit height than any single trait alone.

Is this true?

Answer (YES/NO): YES